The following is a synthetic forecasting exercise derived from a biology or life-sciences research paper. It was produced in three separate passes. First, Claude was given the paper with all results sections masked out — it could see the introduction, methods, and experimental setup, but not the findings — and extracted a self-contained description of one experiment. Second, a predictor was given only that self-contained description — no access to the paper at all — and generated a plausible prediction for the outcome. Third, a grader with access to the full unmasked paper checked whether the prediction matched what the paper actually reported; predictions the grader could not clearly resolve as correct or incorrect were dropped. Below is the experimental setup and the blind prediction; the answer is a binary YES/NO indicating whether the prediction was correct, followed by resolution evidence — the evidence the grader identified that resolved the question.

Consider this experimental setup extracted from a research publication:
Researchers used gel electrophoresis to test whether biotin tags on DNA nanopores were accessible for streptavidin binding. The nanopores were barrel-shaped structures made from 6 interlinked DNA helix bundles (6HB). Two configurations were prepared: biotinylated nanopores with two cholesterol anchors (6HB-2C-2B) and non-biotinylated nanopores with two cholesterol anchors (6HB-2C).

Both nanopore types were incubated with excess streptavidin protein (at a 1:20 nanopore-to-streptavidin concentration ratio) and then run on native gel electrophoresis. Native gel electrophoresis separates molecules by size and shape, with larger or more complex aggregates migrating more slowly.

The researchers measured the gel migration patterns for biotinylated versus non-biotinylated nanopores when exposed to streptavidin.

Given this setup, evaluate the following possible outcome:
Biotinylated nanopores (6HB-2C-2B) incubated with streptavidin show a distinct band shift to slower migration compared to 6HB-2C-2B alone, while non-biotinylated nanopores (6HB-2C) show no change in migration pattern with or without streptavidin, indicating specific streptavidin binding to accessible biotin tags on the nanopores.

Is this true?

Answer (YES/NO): YES